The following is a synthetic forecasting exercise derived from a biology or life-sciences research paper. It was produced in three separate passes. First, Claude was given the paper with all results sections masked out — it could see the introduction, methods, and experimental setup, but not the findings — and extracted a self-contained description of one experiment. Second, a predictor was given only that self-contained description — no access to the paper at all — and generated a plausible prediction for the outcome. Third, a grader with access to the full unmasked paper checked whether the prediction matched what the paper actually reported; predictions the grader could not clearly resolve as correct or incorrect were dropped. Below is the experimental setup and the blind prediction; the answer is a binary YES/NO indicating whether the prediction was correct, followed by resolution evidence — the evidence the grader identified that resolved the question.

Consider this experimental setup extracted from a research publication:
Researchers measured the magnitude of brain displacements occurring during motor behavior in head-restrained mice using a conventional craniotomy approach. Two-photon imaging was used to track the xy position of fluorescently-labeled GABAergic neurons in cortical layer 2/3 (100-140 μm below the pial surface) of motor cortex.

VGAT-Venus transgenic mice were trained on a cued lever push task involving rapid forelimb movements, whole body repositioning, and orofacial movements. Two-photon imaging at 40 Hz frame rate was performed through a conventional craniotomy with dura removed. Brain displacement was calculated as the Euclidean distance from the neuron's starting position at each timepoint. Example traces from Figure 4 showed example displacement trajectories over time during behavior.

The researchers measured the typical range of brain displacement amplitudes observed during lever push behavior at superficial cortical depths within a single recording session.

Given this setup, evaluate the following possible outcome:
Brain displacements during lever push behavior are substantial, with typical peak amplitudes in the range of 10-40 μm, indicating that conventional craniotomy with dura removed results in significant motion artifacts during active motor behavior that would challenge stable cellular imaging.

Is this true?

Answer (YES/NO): NO